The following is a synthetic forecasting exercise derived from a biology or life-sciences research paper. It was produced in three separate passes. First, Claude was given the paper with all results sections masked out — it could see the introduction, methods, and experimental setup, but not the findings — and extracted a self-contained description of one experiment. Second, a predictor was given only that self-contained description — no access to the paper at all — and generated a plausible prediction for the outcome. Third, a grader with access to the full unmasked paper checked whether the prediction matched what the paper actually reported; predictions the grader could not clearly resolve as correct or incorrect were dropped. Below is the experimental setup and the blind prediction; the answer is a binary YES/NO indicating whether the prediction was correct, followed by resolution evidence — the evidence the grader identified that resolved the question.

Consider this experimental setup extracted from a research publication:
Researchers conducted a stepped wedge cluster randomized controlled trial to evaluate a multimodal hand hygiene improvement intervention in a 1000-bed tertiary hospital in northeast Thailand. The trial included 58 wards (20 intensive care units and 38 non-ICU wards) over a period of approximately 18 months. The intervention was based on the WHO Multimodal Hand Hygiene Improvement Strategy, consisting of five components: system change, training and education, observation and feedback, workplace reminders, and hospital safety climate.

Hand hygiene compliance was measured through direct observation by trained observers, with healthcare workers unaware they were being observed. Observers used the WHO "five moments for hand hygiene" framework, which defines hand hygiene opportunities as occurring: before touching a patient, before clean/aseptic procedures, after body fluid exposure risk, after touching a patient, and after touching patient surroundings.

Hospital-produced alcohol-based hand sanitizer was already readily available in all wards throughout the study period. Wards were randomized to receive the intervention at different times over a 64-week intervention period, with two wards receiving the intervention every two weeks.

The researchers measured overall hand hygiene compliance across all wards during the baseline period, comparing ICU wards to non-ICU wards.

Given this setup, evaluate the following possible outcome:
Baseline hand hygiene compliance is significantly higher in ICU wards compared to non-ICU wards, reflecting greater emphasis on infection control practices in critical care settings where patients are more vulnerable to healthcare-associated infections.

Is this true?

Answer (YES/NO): YES